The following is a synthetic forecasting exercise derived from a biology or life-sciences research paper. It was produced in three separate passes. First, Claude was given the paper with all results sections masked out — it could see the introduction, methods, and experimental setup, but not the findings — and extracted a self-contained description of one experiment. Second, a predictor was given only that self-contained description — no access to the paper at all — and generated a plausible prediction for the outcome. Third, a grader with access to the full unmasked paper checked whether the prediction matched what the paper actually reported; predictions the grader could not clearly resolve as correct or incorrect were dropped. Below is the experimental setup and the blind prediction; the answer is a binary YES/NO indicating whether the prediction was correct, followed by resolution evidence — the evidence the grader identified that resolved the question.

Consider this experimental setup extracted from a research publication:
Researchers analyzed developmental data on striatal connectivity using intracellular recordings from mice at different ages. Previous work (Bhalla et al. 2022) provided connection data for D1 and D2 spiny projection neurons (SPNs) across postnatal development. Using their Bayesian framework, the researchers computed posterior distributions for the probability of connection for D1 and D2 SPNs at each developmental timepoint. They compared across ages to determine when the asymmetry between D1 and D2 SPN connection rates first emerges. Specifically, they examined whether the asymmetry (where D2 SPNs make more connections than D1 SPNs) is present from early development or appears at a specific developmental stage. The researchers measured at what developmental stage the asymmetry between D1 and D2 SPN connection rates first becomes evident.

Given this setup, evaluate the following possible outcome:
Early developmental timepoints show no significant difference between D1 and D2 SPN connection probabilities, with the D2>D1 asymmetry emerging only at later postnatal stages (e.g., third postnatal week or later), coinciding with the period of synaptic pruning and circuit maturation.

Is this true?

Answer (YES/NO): NO